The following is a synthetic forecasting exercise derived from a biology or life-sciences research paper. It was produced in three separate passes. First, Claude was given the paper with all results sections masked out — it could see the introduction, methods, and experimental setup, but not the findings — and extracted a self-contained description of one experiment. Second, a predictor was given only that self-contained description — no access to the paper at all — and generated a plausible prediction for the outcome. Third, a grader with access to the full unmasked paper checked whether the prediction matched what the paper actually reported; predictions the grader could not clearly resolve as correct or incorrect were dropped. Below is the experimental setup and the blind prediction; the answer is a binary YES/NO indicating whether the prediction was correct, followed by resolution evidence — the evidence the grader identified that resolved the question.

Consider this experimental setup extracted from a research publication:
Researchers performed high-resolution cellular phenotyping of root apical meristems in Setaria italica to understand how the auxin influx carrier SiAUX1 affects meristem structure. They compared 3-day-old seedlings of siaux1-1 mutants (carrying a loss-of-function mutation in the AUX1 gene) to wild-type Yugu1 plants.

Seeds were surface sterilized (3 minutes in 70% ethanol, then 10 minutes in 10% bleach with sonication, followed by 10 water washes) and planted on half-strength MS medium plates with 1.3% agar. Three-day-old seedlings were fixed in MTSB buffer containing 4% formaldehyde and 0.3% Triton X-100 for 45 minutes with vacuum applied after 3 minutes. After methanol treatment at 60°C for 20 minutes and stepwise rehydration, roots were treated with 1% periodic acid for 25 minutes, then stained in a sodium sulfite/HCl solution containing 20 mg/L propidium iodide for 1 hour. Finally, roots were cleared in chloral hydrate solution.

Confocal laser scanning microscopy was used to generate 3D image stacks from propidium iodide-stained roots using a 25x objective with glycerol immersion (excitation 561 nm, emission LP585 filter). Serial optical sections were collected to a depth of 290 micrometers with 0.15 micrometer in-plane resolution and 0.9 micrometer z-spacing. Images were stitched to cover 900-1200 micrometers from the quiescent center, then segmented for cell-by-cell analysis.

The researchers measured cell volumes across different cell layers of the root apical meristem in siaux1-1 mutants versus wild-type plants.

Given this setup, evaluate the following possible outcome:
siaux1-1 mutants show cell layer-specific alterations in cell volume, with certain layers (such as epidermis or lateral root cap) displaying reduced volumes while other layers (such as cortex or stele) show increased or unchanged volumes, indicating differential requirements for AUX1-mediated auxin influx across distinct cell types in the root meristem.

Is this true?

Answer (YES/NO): NO